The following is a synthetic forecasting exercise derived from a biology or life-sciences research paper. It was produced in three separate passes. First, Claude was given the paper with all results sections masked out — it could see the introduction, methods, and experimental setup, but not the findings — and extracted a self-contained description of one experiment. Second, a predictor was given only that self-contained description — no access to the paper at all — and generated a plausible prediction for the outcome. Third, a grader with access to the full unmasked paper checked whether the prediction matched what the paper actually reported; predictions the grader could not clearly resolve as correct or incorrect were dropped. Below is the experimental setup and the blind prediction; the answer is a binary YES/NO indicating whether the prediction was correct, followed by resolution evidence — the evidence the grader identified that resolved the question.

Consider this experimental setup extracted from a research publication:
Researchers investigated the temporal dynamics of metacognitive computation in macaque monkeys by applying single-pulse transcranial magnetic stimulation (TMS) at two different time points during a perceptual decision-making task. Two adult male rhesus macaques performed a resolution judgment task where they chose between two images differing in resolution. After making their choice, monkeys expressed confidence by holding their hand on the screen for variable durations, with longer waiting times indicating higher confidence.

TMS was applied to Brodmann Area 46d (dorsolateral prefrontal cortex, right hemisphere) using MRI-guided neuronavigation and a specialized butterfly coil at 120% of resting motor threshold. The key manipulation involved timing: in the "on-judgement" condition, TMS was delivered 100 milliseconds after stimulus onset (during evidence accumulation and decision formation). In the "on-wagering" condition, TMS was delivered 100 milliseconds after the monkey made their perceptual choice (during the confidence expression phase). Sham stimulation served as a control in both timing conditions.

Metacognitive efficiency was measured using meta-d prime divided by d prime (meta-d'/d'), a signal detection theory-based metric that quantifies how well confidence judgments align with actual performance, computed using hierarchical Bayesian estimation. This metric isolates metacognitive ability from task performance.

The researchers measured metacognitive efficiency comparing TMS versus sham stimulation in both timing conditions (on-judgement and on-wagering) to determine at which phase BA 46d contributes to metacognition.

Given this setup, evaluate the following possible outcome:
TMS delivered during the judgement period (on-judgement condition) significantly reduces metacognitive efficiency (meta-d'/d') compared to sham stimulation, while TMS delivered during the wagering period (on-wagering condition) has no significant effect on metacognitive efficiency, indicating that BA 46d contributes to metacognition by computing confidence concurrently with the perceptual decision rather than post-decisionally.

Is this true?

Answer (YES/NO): YES